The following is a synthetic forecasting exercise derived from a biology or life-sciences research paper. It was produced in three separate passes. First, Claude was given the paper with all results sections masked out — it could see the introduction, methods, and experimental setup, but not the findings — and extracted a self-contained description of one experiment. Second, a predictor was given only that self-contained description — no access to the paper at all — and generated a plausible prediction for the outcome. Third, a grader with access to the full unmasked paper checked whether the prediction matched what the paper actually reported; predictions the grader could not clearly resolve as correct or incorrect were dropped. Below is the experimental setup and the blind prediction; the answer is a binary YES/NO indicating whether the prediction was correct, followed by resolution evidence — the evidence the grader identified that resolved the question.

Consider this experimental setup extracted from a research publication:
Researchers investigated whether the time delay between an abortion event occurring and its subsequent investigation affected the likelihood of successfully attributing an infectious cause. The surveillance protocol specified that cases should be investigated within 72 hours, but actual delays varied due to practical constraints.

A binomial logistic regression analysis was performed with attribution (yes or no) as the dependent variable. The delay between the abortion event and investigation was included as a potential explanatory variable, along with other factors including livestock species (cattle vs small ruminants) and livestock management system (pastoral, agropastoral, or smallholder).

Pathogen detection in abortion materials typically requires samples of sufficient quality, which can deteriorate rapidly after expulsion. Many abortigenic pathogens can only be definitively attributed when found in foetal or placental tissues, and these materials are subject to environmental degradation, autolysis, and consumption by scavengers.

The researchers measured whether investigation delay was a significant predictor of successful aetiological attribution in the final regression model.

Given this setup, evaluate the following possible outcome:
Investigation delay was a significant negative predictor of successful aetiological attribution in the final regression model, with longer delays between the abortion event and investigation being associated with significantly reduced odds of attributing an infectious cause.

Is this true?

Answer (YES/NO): YES